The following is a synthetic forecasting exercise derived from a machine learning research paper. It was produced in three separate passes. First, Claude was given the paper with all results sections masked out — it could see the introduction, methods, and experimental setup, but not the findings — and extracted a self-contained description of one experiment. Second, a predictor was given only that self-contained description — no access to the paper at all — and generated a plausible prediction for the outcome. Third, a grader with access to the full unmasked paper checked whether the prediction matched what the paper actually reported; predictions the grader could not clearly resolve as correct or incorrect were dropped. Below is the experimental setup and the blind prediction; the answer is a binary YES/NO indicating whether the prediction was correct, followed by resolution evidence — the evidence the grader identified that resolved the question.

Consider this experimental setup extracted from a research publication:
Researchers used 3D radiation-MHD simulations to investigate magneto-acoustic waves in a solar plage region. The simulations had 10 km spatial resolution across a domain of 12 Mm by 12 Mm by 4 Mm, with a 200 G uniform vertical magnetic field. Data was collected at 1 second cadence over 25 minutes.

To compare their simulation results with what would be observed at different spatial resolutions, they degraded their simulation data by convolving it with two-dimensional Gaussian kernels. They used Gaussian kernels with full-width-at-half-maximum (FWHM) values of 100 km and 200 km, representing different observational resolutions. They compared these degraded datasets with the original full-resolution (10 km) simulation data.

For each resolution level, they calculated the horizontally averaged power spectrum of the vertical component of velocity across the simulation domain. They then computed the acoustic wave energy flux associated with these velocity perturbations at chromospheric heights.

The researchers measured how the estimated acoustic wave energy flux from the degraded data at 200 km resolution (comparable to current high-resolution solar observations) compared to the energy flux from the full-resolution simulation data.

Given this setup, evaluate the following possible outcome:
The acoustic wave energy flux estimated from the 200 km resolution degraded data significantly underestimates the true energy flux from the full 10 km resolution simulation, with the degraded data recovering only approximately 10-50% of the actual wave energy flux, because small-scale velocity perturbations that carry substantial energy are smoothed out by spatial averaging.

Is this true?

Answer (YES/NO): YES